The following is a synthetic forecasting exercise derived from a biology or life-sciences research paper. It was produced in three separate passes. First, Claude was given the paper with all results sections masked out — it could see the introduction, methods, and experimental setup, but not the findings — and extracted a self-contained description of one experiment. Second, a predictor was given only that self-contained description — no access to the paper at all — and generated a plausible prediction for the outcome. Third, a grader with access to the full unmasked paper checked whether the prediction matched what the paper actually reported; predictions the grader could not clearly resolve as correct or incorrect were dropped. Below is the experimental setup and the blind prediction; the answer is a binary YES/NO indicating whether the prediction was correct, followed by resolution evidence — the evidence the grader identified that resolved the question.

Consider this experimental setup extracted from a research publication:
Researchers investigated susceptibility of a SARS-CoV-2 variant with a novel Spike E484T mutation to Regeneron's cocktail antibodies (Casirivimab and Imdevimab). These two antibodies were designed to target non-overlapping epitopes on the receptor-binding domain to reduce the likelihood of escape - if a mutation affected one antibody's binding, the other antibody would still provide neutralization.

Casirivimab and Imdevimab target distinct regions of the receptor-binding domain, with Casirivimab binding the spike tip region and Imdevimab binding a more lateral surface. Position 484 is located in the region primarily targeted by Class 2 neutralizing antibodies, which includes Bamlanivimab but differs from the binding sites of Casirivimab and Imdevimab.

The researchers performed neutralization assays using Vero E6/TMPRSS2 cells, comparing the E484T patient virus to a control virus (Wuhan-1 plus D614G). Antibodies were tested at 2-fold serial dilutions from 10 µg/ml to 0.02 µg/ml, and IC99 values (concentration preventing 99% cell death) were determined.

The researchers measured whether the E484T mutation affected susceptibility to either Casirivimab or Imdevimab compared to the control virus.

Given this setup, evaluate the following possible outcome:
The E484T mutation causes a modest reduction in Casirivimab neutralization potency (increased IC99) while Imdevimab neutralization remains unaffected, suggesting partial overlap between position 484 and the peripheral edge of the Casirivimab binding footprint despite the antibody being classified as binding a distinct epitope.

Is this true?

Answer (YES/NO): NO